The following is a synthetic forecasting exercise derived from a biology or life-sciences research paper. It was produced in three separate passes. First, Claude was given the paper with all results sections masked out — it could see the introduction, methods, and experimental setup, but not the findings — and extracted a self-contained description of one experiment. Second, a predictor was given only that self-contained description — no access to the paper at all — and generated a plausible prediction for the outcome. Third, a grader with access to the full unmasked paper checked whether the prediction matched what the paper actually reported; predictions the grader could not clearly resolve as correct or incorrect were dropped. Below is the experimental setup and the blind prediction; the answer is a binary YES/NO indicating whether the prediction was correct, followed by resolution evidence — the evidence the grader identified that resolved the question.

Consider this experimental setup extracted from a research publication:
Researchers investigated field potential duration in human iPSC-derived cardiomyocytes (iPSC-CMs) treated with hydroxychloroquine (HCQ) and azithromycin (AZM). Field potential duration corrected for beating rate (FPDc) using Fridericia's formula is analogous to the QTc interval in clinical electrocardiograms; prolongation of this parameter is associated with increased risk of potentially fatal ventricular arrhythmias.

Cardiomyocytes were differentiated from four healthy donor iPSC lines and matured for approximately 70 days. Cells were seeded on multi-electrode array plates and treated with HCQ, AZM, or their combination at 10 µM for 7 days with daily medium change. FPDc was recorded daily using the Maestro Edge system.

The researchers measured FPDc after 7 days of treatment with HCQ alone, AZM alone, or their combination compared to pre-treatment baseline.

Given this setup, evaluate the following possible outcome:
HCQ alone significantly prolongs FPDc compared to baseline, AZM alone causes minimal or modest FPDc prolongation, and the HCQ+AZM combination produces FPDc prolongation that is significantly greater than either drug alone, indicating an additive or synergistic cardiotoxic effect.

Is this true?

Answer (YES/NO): NO